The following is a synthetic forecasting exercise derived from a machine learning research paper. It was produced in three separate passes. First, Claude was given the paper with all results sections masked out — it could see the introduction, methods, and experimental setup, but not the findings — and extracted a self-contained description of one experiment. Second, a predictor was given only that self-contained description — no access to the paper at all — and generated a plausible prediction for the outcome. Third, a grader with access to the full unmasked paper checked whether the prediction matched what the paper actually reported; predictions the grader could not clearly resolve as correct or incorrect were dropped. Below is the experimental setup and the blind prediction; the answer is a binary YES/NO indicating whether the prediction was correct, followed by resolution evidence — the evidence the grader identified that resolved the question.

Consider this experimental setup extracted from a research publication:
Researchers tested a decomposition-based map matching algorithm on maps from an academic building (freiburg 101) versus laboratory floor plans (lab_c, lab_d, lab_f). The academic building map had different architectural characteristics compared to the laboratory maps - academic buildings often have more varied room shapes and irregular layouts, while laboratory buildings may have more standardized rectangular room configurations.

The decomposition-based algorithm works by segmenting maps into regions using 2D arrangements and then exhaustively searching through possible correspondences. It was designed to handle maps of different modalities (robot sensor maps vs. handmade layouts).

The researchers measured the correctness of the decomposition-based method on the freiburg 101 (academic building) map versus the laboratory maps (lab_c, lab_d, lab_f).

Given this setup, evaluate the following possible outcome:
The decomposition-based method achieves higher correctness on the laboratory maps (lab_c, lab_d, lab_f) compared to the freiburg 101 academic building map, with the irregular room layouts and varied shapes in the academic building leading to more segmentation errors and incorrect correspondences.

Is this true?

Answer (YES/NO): NO